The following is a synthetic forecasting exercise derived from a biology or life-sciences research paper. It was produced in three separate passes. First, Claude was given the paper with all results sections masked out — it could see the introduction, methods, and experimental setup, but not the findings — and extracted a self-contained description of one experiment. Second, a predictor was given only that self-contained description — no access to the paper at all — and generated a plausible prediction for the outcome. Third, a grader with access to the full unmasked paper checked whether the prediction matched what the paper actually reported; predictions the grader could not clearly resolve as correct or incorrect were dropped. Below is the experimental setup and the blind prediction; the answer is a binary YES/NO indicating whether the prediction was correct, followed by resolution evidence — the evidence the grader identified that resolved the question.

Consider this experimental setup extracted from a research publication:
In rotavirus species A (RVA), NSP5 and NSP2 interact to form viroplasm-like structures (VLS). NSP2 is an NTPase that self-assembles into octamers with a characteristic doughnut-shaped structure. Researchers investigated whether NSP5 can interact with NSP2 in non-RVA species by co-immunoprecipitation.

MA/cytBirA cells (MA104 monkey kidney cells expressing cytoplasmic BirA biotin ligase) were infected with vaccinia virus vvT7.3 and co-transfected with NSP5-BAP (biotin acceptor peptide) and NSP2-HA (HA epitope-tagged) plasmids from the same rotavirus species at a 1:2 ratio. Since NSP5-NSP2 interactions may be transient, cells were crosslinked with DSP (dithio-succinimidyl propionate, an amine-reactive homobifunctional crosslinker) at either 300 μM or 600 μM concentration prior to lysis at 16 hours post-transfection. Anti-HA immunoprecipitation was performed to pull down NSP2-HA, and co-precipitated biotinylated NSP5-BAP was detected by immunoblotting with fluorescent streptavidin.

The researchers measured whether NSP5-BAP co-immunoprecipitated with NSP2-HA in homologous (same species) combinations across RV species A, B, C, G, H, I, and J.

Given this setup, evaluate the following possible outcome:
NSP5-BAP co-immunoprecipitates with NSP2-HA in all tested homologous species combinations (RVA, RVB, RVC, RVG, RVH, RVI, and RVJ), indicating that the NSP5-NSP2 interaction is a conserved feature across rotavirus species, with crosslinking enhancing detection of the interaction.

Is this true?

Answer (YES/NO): NO